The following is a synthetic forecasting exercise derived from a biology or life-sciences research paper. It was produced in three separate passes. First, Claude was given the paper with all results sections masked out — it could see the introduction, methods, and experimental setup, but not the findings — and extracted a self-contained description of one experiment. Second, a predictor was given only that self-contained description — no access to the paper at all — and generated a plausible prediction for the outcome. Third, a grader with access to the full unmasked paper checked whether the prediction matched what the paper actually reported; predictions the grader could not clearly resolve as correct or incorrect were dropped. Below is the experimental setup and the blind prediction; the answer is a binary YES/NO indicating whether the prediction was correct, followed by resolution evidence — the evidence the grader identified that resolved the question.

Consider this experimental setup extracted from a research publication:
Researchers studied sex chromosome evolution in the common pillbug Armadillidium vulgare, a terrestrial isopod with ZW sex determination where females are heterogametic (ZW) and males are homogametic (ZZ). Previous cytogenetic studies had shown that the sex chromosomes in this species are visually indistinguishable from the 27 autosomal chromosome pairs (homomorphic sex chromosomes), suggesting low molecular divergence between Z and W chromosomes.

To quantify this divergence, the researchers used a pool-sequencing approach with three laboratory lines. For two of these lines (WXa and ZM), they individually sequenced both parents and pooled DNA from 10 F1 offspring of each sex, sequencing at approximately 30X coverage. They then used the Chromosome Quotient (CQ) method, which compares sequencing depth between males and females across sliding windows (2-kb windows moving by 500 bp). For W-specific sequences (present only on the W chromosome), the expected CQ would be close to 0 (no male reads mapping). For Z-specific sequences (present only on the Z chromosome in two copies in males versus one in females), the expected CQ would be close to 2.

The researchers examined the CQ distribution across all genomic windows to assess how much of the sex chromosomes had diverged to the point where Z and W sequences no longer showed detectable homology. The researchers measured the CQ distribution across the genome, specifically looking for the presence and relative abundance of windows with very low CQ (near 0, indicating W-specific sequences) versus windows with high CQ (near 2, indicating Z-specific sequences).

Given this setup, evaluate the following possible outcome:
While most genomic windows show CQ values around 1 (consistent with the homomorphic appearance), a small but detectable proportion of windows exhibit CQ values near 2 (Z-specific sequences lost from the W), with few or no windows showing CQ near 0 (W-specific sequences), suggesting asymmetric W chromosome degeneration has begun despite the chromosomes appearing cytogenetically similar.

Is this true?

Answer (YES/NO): NO